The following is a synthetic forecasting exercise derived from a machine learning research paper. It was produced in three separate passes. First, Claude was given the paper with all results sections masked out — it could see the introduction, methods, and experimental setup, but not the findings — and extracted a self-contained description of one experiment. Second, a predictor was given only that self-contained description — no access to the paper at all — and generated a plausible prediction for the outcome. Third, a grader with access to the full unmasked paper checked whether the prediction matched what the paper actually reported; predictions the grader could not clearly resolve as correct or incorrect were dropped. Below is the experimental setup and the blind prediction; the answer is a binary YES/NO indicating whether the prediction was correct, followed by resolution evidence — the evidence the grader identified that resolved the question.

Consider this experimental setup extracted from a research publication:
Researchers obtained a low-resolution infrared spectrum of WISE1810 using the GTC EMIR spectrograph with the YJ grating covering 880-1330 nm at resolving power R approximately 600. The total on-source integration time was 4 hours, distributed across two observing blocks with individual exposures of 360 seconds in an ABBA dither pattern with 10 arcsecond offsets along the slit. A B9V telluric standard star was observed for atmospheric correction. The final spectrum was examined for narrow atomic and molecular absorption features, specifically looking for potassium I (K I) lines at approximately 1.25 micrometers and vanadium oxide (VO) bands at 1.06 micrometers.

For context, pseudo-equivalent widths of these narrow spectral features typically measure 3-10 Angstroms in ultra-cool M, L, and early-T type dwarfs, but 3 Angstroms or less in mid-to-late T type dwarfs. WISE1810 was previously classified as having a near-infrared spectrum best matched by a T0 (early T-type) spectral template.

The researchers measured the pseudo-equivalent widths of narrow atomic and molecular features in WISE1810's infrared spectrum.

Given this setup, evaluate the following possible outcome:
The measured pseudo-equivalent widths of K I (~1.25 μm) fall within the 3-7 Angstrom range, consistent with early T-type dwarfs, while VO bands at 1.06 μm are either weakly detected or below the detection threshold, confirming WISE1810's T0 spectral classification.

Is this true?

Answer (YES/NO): NO